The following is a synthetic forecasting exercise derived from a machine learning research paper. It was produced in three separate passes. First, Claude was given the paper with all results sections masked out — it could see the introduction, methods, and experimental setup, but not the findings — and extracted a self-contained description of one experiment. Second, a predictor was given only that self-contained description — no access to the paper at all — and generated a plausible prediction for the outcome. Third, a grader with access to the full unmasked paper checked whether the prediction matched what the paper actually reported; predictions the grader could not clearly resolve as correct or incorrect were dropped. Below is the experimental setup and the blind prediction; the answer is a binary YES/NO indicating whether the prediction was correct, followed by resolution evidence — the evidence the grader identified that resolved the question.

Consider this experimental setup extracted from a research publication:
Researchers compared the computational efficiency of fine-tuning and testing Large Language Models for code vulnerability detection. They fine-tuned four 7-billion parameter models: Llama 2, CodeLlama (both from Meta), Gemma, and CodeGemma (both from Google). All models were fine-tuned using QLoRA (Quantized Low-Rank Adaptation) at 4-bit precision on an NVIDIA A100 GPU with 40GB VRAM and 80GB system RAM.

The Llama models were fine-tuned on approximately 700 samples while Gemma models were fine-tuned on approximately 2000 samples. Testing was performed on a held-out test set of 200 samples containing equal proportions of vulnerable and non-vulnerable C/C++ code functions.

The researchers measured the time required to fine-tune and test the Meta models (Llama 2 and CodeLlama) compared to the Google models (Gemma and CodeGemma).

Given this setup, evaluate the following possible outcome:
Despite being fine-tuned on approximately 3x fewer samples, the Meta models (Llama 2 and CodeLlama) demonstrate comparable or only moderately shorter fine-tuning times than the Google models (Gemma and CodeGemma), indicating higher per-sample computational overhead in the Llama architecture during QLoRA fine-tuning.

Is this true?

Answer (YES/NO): NO